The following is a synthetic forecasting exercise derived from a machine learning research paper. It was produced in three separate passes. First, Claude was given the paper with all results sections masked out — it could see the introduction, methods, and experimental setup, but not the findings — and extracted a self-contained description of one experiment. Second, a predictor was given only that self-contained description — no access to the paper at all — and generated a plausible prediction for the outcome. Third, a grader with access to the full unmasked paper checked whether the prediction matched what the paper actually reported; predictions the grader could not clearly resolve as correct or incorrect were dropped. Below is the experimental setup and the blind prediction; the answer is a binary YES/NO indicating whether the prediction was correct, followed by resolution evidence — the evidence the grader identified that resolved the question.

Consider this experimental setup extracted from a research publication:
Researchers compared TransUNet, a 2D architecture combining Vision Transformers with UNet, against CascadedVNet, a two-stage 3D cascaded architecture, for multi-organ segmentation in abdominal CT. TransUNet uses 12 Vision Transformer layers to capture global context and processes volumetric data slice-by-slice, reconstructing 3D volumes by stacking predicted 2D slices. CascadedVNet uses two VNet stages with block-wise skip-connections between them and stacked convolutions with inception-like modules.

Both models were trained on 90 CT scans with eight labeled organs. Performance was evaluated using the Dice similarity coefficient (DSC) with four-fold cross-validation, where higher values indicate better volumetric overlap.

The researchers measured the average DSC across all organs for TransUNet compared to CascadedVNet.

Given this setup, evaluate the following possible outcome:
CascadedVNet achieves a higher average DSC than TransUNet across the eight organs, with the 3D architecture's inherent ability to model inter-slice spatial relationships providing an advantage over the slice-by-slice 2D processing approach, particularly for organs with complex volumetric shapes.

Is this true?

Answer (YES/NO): NO